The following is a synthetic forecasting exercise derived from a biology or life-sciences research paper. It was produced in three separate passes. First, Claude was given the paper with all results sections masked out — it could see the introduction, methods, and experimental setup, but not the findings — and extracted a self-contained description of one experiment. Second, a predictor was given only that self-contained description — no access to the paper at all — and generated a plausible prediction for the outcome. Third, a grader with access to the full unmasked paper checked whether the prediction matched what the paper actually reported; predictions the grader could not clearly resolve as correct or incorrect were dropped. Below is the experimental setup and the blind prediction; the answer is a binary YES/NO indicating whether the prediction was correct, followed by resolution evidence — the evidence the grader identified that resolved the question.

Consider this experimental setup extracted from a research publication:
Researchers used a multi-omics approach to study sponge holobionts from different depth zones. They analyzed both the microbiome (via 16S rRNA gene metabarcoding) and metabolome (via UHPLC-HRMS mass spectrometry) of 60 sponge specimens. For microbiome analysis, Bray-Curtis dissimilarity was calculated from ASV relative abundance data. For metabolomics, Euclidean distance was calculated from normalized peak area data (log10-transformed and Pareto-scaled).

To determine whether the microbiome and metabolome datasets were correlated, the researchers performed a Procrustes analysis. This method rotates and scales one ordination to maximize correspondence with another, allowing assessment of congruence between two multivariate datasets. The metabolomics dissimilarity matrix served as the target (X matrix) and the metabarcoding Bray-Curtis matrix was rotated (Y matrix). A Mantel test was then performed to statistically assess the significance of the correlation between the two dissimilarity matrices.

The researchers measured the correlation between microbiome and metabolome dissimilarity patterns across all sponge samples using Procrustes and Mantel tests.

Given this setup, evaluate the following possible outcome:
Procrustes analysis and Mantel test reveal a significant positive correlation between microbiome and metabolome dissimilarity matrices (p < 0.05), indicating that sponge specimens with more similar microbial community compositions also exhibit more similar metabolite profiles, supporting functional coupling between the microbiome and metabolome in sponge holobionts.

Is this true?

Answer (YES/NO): YES